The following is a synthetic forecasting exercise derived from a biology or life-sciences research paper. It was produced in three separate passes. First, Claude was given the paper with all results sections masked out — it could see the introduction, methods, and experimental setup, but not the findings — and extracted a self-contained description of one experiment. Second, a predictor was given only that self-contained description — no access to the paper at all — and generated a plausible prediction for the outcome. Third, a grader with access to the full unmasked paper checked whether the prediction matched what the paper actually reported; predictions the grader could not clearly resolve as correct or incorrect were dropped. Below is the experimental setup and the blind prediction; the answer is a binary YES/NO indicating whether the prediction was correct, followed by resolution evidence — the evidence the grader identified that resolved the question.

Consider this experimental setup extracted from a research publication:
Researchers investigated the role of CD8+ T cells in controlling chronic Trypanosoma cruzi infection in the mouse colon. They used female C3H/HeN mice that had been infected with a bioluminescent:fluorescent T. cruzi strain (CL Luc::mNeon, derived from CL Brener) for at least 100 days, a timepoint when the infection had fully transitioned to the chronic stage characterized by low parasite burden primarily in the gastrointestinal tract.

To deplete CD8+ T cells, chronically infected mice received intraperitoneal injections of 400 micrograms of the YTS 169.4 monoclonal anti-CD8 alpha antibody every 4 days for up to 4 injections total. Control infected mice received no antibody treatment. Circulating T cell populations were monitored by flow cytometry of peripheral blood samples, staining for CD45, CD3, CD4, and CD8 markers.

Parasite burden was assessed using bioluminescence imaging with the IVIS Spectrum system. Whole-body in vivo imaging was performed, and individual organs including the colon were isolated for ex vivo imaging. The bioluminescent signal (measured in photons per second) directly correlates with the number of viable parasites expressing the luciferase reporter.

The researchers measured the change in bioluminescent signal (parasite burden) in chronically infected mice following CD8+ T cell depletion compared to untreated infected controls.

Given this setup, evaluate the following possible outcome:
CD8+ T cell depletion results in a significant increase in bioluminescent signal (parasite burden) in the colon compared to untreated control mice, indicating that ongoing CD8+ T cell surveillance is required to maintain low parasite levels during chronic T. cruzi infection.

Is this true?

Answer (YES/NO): NO